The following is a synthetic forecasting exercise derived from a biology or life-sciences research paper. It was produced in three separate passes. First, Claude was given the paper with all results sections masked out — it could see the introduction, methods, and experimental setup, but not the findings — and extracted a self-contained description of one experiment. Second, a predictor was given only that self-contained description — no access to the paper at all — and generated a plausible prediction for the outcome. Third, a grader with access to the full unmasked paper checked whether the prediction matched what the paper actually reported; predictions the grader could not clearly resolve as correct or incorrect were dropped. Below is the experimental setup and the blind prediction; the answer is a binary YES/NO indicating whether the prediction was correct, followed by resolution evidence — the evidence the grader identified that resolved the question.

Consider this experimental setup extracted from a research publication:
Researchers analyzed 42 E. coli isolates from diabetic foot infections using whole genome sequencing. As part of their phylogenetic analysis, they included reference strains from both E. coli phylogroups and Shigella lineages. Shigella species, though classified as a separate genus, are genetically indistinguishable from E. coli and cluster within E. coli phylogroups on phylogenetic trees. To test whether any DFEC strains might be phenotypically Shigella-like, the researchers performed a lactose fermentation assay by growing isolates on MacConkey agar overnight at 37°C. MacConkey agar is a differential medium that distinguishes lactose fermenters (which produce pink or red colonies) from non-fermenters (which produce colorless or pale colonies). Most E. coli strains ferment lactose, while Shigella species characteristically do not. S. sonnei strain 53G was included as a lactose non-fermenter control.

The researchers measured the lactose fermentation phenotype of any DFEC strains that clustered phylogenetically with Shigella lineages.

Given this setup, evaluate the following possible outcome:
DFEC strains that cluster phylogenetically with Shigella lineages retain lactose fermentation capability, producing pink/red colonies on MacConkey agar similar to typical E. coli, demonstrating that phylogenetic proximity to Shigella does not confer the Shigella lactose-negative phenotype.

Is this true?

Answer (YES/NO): YES